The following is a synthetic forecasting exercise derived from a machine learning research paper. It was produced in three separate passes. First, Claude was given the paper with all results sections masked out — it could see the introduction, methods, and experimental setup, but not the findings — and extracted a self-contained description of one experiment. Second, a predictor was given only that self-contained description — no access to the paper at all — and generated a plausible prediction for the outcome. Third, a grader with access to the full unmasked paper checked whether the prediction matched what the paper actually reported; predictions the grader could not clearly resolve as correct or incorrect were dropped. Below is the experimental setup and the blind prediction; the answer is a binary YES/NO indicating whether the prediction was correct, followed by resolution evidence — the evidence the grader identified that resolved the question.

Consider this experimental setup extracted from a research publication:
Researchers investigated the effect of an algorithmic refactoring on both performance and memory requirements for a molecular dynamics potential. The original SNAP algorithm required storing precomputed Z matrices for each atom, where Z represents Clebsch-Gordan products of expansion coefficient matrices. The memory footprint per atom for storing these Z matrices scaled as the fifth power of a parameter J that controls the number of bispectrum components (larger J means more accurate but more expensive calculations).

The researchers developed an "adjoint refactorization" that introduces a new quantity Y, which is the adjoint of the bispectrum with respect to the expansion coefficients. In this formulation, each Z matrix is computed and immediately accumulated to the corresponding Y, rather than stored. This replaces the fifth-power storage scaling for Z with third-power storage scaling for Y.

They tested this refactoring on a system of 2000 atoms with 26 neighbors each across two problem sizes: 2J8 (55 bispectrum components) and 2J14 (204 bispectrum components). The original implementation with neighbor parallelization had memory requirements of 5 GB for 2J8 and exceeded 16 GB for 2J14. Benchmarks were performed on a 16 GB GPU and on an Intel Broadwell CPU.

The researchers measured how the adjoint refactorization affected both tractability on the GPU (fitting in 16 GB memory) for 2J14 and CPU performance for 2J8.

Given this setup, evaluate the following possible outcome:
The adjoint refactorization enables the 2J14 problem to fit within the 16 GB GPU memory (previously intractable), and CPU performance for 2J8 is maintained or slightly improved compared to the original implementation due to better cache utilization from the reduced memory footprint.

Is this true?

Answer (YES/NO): NO